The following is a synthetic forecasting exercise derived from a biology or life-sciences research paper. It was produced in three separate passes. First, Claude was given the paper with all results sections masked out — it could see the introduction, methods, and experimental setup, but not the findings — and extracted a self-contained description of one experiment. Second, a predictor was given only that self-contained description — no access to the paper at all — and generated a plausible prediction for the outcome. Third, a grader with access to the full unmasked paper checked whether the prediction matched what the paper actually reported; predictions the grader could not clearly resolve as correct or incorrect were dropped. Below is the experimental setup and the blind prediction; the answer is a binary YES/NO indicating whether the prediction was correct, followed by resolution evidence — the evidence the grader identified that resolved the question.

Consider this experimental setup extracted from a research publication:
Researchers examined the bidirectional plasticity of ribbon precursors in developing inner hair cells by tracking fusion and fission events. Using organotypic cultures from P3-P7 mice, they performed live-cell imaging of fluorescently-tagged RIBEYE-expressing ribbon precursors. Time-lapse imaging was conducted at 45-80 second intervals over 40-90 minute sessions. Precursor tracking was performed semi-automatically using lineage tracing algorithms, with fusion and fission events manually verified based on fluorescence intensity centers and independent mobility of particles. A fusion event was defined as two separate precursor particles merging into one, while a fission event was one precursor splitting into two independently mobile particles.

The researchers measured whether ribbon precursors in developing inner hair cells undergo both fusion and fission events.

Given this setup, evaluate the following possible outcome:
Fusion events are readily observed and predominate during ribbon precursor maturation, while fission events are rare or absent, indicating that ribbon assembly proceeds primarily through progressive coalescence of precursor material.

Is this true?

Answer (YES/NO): NO